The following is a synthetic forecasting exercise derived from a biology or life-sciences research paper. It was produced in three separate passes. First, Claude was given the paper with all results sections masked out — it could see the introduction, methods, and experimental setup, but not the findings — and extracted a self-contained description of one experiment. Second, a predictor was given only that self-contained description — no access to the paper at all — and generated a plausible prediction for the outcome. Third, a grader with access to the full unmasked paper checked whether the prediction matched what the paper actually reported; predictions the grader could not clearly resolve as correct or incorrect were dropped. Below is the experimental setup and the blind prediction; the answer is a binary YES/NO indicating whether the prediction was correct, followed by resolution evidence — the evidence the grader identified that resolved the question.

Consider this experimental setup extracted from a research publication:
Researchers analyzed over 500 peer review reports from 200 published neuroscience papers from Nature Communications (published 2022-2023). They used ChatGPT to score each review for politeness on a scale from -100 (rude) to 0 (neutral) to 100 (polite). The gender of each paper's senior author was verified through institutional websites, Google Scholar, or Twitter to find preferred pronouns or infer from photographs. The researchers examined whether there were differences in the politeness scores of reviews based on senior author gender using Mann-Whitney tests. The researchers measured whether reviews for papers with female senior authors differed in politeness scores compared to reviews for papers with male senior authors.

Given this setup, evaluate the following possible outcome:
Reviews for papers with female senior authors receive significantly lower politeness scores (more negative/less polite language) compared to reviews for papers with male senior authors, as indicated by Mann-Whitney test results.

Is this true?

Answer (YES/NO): NO